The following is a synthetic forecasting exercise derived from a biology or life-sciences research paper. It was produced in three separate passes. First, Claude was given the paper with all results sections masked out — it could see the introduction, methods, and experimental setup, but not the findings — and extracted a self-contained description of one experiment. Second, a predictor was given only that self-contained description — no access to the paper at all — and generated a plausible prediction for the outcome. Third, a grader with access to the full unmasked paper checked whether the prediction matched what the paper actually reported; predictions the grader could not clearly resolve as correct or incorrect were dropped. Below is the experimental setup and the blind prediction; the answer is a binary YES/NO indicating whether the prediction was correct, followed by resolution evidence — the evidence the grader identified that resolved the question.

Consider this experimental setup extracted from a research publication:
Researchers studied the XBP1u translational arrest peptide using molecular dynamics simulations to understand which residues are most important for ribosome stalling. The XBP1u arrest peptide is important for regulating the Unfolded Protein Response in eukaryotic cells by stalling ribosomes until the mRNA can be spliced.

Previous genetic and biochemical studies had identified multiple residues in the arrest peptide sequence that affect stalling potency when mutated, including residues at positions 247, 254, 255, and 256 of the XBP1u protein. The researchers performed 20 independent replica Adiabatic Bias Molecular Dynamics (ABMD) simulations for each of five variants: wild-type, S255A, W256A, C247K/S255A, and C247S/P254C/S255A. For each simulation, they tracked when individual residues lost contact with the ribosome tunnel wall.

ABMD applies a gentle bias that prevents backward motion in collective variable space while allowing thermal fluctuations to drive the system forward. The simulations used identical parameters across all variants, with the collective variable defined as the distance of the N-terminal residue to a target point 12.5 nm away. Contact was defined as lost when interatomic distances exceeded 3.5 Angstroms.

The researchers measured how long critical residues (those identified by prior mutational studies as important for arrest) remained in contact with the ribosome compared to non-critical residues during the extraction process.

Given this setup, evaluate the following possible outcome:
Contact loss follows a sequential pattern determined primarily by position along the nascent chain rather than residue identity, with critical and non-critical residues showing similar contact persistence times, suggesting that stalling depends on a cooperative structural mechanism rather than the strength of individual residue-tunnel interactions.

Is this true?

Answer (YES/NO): NO